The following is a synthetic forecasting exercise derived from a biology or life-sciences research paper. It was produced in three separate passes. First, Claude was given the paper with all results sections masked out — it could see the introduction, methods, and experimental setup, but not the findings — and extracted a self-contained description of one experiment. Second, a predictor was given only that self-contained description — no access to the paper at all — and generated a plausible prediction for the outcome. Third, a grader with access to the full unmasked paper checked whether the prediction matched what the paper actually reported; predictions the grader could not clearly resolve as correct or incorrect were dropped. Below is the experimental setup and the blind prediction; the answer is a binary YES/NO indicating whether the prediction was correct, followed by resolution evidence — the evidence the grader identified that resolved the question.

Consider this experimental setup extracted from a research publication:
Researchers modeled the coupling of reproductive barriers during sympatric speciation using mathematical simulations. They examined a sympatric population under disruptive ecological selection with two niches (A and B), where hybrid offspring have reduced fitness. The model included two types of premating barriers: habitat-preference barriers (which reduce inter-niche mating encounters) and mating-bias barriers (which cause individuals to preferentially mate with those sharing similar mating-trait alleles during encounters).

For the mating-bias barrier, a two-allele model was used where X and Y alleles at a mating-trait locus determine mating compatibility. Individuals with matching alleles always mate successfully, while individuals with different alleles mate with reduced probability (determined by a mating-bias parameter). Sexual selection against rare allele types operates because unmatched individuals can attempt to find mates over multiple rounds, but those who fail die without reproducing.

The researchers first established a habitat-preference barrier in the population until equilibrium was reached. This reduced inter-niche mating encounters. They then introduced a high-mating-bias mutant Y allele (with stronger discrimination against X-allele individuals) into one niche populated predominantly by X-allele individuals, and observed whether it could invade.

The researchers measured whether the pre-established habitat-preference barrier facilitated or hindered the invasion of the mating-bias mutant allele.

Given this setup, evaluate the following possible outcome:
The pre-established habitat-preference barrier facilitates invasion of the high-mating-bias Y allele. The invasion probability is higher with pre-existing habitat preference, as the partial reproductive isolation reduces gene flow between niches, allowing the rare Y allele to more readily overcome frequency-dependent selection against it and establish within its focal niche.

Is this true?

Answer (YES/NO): YES